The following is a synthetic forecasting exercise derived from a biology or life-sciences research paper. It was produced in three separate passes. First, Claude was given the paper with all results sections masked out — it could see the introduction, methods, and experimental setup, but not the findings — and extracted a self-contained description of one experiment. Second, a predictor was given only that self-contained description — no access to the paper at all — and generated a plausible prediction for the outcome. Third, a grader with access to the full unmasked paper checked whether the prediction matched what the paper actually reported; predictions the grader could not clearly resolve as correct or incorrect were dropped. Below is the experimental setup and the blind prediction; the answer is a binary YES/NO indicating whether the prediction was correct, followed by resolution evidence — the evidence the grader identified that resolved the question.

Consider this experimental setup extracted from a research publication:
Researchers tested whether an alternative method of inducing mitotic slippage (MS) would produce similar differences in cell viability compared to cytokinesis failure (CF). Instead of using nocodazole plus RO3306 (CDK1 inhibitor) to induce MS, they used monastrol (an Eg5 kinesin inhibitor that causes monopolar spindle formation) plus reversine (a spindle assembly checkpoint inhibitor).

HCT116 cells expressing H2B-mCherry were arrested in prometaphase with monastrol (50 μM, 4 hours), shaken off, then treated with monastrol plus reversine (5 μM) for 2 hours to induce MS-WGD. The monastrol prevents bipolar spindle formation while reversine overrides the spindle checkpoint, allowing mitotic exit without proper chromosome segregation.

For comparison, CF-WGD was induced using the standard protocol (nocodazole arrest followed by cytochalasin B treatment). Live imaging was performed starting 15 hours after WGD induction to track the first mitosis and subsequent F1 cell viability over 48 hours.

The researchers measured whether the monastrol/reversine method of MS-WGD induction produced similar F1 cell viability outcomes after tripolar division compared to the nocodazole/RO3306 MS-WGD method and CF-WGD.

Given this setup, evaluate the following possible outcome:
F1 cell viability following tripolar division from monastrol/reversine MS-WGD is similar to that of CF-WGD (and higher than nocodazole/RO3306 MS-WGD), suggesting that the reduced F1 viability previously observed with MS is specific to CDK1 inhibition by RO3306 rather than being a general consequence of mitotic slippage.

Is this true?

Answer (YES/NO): NO